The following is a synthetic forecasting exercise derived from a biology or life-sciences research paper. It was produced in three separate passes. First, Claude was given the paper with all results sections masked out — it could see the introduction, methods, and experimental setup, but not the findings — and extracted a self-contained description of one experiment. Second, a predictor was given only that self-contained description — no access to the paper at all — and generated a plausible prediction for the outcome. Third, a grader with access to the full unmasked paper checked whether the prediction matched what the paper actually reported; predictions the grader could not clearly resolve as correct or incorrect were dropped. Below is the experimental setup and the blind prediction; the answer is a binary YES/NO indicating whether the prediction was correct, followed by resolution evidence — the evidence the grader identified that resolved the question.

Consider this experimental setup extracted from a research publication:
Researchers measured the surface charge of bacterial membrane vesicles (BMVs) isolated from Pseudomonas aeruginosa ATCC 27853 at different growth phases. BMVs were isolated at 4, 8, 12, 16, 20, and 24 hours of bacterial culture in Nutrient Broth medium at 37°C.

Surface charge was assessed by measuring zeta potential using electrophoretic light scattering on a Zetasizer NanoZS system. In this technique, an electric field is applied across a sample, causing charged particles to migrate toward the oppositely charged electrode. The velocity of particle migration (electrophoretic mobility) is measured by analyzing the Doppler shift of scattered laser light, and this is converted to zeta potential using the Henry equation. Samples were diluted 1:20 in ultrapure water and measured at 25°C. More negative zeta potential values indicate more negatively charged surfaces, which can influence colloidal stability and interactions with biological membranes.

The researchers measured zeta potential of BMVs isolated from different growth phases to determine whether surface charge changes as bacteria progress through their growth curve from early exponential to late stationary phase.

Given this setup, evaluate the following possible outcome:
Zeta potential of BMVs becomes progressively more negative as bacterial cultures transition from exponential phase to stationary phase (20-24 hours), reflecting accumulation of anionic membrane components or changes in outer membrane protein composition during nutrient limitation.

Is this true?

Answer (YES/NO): YES